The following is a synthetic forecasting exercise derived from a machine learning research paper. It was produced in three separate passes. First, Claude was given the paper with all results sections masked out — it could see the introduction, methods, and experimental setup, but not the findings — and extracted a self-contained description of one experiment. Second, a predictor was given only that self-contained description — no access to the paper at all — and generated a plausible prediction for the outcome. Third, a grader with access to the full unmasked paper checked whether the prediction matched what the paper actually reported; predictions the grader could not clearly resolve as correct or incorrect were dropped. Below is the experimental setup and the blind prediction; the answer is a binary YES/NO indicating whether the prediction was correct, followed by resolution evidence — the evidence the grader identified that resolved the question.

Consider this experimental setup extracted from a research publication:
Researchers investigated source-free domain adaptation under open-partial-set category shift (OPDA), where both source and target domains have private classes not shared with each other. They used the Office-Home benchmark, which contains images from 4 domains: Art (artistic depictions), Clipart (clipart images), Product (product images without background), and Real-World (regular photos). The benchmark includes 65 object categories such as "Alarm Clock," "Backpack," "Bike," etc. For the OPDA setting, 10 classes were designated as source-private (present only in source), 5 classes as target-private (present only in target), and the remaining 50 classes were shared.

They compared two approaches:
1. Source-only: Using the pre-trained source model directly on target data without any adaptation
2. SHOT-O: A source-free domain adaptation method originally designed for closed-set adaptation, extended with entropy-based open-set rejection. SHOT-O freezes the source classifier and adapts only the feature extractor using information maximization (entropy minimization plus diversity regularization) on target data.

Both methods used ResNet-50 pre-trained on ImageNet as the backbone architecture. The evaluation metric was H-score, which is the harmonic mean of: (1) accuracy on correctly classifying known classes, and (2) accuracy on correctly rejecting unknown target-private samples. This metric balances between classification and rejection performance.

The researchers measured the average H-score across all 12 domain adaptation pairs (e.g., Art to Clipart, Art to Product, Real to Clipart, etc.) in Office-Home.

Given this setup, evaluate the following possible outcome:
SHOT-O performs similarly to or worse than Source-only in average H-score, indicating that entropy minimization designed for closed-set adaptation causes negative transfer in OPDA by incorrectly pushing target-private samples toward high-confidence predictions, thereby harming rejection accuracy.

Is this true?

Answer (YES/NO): YES